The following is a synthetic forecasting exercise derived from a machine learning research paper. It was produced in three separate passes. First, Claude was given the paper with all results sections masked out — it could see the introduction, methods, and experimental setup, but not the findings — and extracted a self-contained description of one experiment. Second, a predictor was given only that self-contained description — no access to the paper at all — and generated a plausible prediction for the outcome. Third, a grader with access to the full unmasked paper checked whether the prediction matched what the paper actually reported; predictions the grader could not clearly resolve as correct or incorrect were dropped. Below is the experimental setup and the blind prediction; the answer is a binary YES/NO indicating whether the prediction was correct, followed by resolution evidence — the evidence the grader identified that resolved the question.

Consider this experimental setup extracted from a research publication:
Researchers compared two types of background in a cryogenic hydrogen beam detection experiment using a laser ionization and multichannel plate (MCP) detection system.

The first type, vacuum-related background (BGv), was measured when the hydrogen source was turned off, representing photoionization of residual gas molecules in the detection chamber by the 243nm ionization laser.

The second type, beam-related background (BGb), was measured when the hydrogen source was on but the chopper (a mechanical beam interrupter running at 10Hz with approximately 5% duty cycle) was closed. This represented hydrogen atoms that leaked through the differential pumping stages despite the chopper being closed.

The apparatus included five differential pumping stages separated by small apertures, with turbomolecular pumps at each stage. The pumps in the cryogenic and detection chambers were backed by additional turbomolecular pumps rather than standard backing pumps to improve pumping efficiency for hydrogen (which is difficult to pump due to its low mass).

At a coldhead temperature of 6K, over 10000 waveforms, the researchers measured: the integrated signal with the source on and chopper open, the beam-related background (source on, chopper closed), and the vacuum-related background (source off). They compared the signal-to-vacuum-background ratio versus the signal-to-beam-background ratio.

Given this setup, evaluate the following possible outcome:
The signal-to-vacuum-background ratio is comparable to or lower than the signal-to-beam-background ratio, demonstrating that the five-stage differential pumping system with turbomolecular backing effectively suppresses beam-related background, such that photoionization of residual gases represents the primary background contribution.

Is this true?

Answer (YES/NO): NO